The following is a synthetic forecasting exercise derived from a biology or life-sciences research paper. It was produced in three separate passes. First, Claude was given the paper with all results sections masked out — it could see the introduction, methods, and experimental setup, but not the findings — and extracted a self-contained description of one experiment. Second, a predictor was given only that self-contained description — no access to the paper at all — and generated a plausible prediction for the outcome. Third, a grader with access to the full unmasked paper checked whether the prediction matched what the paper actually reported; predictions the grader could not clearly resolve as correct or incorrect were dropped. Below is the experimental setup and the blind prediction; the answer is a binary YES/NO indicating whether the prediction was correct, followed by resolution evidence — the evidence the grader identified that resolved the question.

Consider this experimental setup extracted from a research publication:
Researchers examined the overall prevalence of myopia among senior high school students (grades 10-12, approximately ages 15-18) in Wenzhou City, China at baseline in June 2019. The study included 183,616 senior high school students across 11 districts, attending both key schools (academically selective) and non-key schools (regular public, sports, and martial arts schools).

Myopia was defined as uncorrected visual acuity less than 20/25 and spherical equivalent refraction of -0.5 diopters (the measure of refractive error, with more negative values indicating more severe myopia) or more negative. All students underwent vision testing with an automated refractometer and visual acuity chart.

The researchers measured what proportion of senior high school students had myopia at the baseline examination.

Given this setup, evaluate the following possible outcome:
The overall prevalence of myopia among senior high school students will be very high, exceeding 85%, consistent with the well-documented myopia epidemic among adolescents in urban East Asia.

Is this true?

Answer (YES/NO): NO